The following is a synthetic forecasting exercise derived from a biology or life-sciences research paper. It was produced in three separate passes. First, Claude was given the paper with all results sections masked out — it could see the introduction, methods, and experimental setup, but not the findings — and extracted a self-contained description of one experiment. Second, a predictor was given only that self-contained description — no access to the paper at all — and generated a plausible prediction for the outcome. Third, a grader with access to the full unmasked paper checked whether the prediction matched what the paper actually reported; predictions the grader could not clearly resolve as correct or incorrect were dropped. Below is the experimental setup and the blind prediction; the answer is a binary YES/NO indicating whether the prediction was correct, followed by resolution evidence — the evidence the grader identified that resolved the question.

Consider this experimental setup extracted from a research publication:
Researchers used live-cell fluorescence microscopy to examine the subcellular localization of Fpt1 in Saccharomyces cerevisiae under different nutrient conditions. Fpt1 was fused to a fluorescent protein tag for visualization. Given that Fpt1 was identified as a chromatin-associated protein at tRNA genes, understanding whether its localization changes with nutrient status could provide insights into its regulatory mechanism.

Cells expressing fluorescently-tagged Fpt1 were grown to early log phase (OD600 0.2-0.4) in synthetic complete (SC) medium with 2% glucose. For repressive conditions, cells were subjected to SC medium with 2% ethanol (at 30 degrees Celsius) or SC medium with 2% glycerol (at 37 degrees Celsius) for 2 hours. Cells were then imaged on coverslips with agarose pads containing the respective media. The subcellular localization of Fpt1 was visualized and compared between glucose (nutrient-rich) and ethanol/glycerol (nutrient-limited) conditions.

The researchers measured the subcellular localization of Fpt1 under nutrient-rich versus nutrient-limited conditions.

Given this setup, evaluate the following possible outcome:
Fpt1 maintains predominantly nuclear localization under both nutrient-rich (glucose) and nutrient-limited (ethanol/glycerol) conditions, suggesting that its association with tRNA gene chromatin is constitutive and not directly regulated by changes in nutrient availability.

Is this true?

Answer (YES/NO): NO